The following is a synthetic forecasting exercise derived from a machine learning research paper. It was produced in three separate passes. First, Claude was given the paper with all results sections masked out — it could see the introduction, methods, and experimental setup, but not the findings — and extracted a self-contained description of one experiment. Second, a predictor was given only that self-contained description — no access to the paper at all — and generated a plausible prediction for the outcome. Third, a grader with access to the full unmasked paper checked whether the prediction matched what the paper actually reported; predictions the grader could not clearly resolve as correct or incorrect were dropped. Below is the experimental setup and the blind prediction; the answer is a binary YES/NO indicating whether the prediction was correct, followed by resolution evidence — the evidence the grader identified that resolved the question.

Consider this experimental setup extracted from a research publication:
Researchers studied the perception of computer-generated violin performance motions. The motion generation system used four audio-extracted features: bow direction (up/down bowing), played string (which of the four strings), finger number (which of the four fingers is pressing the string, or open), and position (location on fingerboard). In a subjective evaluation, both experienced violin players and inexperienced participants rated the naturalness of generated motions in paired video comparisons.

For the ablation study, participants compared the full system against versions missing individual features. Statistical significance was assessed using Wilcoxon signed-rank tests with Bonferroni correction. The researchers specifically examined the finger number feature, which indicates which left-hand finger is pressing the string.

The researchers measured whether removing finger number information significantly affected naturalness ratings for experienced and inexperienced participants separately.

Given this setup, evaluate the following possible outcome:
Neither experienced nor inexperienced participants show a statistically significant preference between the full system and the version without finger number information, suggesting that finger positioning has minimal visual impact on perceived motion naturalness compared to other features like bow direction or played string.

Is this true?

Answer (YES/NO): NO